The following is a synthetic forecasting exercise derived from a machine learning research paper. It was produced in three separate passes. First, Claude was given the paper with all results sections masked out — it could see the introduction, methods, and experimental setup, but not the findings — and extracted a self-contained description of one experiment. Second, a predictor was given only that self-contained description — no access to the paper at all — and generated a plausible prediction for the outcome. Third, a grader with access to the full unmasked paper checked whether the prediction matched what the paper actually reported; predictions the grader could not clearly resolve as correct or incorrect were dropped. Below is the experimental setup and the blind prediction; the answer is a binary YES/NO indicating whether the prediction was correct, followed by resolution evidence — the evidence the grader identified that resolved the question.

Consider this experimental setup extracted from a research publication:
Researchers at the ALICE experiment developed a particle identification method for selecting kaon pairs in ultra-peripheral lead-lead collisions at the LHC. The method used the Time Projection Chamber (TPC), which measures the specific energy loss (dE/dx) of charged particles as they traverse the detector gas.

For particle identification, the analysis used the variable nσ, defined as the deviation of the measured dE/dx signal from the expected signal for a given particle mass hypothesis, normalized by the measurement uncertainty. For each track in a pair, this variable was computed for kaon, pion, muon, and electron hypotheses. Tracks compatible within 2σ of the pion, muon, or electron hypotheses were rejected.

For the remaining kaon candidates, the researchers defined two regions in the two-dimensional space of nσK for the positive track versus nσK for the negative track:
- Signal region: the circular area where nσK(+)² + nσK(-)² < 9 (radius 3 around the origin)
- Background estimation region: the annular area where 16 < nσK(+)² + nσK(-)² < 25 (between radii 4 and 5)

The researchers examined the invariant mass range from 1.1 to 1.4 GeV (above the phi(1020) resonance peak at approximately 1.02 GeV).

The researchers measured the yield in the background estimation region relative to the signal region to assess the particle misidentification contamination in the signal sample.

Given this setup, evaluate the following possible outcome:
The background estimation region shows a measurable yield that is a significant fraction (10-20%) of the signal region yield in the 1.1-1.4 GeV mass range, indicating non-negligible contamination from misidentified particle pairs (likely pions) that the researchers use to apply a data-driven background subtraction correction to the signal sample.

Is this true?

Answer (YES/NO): NO